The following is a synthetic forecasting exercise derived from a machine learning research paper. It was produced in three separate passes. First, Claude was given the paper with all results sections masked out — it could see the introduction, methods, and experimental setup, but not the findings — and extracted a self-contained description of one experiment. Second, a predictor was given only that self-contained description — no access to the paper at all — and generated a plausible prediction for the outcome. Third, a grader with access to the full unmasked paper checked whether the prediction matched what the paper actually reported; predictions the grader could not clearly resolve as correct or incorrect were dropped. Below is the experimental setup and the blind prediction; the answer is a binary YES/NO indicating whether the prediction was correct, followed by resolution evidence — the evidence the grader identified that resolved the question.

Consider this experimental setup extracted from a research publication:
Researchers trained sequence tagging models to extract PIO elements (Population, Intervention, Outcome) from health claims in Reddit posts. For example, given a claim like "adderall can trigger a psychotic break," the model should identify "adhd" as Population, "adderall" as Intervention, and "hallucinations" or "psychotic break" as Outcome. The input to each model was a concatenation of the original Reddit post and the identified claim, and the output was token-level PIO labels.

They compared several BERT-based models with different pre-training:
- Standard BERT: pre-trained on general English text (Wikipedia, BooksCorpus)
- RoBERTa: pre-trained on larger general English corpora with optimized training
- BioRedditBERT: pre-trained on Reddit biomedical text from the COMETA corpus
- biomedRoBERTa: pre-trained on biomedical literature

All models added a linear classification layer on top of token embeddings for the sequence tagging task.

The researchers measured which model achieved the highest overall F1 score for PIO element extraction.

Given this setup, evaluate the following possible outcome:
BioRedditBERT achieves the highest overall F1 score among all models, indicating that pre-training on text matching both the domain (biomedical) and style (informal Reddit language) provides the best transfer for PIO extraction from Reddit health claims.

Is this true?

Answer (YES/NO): NO